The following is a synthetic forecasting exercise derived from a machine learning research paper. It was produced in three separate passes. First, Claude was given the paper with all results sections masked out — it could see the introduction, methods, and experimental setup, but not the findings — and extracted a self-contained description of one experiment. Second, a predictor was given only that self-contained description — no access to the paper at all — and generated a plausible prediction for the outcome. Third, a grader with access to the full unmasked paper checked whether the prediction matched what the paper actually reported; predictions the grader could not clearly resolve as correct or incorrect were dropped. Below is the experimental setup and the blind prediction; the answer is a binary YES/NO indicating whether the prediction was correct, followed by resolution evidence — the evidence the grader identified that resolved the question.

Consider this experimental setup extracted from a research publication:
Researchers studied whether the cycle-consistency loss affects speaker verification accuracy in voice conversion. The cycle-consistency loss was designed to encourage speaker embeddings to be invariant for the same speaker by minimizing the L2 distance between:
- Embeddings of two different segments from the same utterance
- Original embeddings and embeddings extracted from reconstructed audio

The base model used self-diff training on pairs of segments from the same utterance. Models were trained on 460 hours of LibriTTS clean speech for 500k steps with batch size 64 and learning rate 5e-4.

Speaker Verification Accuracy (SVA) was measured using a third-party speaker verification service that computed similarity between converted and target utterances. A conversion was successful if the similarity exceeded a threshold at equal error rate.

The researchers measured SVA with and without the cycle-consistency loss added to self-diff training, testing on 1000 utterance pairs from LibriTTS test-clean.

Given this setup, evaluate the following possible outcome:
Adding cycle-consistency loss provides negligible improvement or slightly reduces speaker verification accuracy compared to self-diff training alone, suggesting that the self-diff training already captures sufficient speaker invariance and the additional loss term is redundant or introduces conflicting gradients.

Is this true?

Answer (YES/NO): YES